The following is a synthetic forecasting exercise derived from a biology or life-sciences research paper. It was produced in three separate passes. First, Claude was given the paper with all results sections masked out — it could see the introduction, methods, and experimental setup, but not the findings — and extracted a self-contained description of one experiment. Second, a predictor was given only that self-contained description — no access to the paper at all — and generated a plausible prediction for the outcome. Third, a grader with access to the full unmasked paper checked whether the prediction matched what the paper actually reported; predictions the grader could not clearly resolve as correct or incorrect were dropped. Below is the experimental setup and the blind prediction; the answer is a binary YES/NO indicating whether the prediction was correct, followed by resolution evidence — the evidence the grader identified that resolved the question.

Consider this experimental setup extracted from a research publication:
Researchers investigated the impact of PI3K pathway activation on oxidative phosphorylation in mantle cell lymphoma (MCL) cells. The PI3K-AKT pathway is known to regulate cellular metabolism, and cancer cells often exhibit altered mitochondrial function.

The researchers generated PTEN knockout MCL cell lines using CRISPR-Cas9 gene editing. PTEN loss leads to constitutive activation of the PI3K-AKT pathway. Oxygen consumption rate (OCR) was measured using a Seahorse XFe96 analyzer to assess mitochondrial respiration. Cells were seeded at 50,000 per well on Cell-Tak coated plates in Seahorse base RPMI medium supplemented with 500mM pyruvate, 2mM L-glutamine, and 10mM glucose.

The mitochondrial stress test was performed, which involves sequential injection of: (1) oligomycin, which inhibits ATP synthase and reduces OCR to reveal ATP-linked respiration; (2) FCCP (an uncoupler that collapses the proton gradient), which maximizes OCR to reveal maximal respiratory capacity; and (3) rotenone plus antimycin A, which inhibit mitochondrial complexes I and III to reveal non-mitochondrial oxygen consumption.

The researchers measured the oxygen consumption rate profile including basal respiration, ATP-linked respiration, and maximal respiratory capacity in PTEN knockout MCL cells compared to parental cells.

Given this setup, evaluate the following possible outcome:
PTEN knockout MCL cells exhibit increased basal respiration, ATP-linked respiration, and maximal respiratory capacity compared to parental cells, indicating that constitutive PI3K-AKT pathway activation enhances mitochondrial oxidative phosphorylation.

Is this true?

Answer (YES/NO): NO